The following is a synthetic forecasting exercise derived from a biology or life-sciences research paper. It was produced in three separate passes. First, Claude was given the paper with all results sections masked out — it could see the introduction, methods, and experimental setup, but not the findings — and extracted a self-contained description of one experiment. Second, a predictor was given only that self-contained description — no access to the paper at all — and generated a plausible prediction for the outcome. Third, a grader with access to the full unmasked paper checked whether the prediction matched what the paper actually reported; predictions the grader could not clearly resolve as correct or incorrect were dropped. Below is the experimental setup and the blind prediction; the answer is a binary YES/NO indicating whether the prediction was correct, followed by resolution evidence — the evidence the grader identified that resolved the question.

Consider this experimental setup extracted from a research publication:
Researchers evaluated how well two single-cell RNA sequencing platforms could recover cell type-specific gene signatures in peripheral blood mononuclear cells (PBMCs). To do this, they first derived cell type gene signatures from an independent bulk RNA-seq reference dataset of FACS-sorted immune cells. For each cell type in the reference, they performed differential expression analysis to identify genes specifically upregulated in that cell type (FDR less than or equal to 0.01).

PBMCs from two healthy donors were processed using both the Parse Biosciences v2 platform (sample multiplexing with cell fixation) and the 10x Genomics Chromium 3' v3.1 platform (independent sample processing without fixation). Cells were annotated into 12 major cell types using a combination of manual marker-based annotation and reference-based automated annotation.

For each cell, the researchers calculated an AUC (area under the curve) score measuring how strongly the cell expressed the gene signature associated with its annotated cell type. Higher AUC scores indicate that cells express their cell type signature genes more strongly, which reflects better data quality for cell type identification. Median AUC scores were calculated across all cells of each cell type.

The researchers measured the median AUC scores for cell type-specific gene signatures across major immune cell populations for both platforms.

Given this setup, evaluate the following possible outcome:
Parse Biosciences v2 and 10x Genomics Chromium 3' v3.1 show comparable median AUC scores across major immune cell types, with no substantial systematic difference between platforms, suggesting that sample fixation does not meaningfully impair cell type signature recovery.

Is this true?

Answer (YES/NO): NO